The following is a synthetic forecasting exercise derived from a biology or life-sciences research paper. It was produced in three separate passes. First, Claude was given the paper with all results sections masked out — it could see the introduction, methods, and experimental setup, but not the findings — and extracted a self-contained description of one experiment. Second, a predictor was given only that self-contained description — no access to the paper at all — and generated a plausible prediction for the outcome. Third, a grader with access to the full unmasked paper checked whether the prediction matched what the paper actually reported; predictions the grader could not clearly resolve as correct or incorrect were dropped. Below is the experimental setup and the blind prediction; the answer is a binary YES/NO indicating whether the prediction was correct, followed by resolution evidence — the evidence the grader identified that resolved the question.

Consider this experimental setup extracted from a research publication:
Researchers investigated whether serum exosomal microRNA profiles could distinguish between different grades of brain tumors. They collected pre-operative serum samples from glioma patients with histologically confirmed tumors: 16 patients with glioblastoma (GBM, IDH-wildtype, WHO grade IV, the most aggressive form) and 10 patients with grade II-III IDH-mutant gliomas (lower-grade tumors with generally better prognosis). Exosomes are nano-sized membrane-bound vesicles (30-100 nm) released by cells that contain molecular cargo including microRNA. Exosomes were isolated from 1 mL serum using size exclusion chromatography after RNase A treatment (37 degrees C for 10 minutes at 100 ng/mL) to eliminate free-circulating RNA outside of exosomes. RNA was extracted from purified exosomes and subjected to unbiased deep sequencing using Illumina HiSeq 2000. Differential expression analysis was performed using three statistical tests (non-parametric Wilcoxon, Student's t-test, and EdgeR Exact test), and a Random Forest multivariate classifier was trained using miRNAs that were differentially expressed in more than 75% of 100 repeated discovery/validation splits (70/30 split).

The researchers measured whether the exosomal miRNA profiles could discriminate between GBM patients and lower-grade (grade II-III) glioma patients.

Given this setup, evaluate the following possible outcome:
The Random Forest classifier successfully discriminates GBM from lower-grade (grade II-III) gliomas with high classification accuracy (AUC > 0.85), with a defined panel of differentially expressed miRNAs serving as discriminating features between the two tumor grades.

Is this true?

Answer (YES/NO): NO